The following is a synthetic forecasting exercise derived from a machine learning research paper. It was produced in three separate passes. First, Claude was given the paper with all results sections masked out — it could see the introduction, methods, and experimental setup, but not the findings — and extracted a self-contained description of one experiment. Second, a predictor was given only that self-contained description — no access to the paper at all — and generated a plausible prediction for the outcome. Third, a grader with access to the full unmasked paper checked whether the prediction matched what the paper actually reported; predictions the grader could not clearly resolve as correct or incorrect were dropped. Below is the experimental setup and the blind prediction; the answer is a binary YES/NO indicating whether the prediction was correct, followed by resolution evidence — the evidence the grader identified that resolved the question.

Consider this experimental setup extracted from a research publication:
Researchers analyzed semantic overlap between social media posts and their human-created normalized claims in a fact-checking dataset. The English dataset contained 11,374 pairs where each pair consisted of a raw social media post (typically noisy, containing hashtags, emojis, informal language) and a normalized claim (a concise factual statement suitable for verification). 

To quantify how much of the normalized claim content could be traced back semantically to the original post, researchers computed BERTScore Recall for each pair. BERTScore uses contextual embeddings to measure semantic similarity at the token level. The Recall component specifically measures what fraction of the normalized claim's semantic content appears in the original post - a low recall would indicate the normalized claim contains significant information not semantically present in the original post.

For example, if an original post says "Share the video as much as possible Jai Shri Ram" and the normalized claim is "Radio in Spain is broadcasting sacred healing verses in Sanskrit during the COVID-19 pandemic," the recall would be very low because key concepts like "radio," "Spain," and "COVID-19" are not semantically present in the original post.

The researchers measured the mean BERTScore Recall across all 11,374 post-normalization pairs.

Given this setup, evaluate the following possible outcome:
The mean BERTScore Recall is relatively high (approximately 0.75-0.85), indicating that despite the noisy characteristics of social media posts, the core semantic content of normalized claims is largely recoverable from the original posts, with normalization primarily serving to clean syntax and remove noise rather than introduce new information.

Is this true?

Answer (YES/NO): NO